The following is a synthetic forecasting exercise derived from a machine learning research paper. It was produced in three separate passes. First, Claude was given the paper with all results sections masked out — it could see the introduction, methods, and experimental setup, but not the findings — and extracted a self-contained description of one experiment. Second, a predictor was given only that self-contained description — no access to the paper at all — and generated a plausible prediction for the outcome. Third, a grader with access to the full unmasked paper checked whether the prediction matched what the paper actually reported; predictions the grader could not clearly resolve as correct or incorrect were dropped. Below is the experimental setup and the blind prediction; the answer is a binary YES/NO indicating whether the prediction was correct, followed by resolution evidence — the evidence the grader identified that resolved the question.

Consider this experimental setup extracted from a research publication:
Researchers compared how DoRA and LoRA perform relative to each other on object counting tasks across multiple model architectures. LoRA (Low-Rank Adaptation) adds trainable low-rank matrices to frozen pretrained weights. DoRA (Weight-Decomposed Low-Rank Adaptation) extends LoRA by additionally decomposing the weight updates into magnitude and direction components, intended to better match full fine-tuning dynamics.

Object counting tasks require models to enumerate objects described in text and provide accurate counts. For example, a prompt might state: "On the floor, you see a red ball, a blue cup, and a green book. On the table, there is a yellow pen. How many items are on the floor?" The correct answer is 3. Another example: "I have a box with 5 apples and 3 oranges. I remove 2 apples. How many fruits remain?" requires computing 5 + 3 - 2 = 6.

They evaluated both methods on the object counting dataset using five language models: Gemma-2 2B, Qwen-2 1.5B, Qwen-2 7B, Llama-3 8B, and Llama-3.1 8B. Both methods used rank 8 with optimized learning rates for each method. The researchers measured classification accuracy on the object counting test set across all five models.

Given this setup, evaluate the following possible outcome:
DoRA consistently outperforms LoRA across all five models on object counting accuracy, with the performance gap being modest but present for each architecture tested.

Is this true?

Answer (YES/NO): NO